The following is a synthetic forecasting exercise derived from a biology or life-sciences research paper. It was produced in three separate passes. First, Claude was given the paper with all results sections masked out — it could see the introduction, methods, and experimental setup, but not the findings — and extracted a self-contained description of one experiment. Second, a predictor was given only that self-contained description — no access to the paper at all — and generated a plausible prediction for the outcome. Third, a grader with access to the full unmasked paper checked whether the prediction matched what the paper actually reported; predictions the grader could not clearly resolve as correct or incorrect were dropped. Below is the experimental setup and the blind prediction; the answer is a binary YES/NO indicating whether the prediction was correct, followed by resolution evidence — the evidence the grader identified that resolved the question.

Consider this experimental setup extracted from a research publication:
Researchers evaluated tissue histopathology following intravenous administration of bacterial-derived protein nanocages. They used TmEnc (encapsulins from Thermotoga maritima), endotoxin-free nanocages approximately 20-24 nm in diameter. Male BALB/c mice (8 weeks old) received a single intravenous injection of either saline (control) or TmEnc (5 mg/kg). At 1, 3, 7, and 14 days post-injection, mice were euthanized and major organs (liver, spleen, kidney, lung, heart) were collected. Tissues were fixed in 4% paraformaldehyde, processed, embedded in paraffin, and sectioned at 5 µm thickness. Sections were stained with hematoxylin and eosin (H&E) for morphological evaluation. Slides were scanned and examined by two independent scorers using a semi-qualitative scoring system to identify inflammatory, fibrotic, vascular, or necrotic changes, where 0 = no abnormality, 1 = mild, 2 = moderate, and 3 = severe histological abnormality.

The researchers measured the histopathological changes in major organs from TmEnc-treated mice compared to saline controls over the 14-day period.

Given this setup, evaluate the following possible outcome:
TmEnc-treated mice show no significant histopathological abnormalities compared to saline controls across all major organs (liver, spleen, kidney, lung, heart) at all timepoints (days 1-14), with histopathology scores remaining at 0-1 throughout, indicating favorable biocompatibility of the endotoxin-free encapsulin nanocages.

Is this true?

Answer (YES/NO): YES